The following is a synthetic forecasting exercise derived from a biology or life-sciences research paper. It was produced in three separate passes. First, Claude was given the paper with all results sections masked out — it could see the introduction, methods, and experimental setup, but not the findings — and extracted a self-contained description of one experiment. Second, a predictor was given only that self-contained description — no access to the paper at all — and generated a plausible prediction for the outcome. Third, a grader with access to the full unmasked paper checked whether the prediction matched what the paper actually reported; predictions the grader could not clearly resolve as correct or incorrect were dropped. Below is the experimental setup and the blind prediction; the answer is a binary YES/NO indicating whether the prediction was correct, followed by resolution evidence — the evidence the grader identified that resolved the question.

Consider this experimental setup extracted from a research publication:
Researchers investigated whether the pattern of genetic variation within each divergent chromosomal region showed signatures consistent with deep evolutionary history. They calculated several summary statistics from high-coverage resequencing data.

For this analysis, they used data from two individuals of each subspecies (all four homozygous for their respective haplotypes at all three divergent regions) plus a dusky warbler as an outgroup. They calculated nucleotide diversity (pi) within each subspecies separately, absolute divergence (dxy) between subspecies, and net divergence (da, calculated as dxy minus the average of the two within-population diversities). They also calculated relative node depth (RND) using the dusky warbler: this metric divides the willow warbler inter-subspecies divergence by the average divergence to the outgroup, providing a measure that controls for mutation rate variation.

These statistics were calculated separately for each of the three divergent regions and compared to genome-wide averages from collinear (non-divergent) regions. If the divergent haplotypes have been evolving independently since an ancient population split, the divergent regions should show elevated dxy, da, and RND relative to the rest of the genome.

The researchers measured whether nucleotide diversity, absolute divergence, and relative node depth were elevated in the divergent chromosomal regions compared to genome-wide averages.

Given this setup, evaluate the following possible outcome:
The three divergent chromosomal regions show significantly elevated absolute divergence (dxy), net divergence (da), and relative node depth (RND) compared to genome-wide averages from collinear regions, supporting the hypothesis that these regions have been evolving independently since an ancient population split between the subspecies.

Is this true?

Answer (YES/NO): YES